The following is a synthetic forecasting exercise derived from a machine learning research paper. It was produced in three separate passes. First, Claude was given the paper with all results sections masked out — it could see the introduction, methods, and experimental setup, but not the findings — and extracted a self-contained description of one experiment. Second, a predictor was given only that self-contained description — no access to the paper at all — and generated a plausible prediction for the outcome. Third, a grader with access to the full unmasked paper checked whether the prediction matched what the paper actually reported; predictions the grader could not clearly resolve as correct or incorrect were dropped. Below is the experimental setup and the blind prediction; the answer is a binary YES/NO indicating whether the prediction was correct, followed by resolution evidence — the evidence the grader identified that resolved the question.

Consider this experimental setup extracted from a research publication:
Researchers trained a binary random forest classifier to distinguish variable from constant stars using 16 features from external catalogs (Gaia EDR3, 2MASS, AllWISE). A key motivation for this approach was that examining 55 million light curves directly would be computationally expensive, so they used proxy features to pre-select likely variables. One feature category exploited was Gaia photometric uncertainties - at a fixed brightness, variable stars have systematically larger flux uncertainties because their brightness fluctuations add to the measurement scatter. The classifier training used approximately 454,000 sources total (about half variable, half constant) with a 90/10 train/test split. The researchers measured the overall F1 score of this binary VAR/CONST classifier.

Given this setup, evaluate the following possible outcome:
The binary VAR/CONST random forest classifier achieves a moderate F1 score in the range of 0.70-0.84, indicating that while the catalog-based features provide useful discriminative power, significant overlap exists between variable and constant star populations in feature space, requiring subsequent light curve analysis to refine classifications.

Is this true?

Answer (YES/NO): NO